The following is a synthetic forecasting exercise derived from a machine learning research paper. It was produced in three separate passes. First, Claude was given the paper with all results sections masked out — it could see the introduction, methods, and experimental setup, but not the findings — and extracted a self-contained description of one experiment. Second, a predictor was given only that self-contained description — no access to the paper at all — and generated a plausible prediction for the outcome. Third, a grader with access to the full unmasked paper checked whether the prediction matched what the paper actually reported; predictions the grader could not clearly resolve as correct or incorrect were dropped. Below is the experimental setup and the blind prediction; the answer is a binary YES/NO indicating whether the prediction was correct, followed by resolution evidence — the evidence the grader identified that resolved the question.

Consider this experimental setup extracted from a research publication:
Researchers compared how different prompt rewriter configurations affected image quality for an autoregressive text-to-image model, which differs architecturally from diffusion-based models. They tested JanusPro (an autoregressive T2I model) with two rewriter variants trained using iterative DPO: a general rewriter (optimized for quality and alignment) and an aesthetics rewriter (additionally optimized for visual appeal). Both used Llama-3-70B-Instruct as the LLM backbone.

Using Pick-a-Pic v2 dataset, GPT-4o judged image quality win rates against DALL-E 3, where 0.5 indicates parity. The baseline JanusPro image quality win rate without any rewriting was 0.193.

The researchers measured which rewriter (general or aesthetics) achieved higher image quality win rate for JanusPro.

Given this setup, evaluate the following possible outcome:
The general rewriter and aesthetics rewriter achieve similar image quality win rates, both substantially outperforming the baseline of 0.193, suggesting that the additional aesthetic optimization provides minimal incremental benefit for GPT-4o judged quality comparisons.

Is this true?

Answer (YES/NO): NO